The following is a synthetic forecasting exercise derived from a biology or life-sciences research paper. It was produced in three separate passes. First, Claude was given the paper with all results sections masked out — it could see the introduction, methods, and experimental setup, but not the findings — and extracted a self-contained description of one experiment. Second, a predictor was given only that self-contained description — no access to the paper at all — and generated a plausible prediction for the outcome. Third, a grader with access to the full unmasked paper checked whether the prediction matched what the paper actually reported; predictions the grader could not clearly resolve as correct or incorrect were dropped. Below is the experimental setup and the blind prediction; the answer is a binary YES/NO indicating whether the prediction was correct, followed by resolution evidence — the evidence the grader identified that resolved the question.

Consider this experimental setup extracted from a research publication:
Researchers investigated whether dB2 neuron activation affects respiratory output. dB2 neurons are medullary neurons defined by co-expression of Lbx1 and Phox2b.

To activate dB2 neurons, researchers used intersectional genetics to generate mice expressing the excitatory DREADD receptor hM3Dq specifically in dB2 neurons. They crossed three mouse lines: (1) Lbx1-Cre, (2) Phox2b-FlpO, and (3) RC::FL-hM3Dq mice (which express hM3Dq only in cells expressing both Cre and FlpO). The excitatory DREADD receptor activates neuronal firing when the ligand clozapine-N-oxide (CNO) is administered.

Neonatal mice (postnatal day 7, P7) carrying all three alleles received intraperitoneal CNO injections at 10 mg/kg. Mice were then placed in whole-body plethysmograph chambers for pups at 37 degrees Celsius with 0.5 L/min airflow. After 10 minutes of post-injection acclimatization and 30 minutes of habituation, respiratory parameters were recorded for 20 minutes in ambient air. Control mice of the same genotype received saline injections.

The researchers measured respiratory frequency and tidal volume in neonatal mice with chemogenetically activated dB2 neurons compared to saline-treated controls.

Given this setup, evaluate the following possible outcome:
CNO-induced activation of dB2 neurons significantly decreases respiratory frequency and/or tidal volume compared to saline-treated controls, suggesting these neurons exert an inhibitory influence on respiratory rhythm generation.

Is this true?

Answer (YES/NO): NO